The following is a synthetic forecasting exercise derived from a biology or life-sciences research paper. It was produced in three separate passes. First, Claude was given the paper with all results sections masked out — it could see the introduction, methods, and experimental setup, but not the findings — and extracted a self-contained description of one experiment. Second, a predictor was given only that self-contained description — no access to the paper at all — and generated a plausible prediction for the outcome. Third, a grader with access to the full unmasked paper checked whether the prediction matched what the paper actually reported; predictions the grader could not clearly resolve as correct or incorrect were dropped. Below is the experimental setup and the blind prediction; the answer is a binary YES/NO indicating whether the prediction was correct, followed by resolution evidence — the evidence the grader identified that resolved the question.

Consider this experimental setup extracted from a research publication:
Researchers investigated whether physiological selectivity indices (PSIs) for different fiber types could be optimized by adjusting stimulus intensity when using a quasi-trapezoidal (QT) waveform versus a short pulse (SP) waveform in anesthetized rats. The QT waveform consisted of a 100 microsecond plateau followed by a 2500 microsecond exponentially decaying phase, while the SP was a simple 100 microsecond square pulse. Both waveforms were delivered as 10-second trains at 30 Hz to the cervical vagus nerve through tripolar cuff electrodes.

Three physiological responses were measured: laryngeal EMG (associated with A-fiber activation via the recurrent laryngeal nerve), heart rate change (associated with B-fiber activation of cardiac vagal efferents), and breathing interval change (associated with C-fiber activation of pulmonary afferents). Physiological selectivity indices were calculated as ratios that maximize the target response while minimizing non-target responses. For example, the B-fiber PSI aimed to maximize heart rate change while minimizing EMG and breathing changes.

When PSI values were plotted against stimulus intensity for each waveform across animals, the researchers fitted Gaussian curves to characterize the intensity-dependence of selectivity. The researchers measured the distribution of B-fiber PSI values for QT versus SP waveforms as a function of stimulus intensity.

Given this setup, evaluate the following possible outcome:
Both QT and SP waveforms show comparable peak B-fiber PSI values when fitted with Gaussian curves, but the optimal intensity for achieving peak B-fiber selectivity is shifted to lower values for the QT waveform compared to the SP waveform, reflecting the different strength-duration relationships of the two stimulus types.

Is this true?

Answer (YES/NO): NO